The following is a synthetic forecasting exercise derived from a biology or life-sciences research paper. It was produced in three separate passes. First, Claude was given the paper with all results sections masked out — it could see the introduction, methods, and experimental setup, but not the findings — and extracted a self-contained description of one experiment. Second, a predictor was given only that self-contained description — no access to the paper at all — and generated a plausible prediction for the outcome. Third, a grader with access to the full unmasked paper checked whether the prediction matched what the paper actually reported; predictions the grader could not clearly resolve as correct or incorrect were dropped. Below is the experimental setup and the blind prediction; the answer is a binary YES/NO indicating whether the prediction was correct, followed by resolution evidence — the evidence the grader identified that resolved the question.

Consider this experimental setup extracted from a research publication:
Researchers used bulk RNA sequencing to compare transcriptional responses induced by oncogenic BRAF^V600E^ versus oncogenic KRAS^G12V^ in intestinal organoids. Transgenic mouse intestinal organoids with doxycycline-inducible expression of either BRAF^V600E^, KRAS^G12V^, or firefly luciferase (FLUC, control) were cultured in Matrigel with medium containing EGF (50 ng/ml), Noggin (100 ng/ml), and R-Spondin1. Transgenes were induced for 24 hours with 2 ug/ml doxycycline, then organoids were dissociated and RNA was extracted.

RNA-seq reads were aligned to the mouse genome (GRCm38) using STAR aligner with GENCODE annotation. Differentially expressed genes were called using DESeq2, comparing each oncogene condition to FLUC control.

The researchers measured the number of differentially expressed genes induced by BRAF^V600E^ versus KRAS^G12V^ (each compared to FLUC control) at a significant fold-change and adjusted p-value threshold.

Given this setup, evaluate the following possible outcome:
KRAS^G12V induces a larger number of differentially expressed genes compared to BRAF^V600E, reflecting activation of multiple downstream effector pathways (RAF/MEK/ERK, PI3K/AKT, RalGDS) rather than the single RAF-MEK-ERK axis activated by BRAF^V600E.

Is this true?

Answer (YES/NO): NO